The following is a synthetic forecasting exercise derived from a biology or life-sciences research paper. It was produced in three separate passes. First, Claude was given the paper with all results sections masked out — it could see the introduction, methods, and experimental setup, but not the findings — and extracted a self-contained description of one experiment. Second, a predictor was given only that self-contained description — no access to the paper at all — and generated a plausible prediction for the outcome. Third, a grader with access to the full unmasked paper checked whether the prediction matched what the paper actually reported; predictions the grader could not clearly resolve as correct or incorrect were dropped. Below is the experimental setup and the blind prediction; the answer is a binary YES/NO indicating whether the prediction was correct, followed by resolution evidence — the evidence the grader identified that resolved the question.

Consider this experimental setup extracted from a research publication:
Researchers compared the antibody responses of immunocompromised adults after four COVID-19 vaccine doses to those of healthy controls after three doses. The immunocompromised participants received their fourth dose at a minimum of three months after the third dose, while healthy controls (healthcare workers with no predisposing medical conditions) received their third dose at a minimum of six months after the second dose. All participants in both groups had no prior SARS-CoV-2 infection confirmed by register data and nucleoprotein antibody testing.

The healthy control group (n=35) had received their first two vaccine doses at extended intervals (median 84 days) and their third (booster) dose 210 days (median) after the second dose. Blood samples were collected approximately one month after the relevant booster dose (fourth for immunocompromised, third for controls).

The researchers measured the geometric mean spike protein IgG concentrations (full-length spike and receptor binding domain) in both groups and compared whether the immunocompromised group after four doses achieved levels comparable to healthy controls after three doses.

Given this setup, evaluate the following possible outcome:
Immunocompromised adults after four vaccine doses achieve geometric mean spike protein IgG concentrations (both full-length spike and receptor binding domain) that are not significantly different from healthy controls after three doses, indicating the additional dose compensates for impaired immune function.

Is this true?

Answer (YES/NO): NO